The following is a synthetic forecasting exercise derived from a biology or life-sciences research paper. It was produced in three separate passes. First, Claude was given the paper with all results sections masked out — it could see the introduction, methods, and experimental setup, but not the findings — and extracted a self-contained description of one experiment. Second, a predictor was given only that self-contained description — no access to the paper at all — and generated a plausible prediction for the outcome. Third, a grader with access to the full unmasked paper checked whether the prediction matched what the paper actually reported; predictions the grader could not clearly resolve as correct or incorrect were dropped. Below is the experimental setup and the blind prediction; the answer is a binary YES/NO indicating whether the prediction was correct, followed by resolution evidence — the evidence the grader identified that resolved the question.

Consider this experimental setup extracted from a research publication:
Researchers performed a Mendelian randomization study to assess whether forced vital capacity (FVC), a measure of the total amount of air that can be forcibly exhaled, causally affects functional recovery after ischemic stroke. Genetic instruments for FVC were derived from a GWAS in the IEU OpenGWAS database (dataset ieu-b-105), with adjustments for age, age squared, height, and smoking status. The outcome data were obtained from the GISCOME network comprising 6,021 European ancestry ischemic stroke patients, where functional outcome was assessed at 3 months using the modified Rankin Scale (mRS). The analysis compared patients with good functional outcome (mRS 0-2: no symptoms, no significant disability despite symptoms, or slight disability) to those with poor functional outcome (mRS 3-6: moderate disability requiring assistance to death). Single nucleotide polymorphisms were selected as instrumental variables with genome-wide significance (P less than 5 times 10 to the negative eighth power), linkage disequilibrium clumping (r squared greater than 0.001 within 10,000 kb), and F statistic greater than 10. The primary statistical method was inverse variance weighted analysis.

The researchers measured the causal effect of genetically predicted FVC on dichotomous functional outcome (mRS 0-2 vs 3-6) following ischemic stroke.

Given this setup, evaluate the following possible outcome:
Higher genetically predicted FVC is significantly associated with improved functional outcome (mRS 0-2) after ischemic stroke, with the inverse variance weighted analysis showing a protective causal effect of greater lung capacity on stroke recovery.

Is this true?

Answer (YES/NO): NO